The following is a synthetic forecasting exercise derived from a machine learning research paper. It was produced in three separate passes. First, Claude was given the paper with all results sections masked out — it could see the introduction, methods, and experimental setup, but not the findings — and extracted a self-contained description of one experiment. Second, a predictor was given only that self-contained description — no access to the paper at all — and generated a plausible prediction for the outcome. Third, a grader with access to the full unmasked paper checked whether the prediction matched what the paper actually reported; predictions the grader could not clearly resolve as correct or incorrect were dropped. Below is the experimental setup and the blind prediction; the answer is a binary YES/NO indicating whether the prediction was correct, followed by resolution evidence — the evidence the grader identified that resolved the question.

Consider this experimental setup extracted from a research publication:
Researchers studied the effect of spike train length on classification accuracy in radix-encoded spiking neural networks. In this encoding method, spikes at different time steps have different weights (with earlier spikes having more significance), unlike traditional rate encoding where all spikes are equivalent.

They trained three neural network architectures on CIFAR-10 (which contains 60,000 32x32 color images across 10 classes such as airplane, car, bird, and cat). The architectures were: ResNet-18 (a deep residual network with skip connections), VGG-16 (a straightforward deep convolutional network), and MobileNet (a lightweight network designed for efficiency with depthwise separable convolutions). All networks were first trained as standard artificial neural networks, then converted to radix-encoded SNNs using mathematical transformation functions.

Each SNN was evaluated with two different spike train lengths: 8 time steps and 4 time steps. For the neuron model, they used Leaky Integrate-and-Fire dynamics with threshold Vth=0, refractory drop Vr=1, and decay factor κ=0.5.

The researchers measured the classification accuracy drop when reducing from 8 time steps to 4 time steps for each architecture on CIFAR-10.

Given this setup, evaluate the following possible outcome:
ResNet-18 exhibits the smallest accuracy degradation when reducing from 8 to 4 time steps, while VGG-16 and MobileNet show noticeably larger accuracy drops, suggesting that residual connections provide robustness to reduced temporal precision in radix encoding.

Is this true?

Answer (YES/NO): NO